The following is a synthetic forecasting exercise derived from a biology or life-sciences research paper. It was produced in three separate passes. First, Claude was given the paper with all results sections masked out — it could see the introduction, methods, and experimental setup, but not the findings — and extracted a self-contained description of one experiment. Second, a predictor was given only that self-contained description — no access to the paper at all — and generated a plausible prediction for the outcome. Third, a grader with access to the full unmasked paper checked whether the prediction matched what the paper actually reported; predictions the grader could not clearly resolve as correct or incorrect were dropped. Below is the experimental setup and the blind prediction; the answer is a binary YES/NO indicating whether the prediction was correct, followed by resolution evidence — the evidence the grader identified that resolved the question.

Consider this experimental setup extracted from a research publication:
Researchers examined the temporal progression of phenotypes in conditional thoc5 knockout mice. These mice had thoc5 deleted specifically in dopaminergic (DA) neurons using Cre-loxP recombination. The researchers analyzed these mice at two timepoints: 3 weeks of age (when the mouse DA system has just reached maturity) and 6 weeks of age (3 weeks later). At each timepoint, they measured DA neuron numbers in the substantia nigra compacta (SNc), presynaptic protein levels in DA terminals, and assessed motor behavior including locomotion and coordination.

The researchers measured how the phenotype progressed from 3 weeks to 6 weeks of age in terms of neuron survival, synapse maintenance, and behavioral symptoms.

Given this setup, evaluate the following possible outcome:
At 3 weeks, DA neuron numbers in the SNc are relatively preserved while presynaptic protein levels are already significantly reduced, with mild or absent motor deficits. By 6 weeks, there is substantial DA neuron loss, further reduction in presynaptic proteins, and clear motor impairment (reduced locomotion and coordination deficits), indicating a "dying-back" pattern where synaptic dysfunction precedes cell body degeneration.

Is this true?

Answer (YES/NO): YES